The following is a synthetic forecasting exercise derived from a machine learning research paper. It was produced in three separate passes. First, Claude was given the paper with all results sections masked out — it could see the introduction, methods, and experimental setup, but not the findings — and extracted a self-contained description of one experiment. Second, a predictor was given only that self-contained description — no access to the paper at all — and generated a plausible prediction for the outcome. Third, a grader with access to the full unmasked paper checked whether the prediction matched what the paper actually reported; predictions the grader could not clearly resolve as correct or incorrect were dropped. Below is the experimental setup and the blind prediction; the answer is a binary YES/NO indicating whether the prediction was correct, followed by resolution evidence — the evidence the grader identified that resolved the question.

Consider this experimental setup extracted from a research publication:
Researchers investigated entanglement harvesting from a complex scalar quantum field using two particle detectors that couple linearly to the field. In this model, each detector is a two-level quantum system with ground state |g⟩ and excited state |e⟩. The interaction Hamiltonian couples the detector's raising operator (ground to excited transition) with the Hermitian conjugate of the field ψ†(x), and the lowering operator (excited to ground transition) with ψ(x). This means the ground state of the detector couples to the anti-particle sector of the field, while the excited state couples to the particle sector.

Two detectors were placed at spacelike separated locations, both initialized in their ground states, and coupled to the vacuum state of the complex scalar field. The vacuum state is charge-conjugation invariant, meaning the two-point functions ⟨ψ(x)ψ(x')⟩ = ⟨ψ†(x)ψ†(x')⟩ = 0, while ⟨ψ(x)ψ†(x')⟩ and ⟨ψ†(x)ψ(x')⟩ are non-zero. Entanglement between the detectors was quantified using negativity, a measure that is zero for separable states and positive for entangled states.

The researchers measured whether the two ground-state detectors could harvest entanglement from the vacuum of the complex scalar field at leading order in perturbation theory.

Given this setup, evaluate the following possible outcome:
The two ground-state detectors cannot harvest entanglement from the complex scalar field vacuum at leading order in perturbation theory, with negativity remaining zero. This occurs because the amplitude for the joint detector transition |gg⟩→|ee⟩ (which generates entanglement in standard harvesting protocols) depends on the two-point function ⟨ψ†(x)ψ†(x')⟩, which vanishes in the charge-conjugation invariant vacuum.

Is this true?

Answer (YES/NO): YES